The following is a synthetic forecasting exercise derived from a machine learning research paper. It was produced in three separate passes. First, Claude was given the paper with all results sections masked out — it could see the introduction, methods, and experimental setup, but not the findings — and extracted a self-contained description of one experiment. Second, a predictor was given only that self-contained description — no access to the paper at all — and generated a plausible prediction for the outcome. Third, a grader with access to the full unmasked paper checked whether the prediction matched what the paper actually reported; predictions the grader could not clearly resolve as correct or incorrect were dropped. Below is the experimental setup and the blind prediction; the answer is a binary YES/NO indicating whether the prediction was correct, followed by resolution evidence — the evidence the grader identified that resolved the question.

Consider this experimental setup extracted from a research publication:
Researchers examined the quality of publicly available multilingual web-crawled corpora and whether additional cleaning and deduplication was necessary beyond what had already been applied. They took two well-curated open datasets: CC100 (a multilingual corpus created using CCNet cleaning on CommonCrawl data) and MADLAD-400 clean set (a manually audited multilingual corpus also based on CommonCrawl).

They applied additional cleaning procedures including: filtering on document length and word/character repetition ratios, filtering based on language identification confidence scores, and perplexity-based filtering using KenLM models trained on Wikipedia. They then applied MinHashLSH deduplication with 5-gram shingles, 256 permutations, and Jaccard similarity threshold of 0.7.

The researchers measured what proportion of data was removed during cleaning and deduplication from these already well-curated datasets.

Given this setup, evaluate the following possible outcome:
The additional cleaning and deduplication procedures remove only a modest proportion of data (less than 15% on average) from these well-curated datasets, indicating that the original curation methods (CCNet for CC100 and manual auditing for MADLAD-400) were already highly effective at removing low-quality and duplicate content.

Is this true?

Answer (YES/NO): NO